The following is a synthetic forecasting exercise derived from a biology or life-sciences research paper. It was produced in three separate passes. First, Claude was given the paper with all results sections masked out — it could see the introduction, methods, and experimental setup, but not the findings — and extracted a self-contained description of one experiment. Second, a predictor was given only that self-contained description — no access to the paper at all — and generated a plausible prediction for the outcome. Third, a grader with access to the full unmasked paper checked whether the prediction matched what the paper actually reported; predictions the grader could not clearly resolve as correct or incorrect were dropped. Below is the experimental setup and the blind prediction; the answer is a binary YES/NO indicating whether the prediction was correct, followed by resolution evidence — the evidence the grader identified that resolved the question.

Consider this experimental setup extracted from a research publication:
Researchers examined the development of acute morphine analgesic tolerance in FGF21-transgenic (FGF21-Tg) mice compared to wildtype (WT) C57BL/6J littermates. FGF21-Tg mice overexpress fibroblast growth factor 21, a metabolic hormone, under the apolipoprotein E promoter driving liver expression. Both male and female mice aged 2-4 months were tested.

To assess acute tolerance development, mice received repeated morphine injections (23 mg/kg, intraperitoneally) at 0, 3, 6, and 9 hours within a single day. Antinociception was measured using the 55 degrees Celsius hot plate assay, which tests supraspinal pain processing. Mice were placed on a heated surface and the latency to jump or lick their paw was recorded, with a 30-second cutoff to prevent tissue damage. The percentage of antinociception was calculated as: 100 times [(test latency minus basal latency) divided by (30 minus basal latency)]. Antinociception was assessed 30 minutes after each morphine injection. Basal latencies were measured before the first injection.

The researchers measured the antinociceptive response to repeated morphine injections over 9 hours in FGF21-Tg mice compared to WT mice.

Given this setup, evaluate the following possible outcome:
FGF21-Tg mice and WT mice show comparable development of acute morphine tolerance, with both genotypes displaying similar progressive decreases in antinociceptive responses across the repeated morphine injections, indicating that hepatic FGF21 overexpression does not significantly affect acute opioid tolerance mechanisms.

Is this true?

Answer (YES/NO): NO